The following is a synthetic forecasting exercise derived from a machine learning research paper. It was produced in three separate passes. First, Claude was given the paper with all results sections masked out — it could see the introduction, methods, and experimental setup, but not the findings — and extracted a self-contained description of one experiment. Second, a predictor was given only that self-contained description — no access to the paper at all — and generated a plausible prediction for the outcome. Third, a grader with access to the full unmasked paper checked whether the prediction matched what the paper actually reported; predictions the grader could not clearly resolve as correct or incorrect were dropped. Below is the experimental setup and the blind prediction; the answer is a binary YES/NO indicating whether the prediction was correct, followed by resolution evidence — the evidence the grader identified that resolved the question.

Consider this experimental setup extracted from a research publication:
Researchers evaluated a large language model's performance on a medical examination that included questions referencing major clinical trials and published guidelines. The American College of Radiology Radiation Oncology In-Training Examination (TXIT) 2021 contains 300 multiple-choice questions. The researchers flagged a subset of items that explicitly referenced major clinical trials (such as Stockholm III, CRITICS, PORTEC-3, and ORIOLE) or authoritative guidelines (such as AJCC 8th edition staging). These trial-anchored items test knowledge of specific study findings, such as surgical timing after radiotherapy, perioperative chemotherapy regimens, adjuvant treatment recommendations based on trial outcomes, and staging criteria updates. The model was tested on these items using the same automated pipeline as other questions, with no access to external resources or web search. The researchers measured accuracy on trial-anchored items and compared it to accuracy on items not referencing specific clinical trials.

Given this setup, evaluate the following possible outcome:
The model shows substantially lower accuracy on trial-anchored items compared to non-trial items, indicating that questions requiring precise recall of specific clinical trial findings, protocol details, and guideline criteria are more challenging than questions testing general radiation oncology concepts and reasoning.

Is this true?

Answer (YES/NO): NO